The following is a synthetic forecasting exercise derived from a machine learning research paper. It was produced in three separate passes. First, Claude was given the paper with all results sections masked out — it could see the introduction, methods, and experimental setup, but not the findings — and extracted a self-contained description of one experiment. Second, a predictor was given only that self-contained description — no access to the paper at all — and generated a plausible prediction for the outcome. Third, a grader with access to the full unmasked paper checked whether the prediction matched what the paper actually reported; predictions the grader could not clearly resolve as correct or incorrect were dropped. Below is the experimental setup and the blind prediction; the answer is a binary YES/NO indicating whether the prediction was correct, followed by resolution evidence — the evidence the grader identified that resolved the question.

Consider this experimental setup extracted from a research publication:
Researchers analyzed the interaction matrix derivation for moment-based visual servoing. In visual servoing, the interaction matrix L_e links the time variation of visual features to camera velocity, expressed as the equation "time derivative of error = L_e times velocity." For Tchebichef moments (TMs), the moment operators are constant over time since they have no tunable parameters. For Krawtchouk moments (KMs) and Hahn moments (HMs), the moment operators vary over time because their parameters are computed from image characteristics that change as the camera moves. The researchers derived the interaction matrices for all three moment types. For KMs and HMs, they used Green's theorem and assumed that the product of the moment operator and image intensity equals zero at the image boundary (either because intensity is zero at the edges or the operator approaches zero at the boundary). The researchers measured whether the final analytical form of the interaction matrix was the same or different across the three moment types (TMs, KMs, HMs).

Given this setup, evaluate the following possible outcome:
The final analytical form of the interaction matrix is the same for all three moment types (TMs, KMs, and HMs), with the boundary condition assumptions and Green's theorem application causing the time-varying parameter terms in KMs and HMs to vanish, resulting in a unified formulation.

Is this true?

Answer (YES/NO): YES